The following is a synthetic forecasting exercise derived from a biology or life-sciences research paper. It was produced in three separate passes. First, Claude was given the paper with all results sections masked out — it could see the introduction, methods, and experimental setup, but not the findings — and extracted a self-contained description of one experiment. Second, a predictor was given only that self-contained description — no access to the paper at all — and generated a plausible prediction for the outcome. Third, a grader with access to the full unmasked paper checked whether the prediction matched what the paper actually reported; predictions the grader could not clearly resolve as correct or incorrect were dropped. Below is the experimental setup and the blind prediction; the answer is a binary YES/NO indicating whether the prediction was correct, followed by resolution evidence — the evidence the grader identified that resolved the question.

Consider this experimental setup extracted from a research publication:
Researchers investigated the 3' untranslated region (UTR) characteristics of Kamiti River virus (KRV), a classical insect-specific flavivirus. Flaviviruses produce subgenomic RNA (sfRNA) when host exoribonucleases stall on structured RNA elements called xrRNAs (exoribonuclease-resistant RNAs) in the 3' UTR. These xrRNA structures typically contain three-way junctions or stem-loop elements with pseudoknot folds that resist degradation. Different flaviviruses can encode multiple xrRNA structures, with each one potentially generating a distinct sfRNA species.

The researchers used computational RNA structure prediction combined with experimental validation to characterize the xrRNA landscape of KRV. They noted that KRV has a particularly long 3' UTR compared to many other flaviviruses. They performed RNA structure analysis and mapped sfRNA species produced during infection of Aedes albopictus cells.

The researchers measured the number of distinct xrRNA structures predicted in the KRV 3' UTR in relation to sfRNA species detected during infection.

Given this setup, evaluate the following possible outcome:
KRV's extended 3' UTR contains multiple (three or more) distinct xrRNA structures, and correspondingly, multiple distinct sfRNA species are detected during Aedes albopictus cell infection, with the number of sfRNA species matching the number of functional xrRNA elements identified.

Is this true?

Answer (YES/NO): NO